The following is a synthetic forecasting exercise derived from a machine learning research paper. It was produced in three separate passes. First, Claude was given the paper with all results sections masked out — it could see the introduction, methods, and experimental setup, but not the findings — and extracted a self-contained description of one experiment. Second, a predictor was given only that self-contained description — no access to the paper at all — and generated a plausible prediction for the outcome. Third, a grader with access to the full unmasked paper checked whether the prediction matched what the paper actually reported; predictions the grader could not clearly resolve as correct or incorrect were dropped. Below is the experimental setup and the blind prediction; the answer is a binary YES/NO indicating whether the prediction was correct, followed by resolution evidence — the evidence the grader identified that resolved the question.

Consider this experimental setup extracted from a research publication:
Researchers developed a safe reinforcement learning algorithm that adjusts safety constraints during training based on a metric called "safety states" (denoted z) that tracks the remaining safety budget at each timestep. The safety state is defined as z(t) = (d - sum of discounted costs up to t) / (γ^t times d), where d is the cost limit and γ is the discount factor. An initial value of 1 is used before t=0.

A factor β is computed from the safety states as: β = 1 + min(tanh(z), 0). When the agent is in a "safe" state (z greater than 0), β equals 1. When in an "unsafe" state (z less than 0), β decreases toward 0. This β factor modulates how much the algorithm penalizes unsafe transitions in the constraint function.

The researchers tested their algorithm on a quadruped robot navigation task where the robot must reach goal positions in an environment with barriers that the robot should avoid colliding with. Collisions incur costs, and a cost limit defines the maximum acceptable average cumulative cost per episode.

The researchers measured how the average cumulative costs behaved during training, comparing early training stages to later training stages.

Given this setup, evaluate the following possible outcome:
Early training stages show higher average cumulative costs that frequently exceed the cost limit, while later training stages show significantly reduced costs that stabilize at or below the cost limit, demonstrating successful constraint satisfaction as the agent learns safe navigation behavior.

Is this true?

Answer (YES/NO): YES